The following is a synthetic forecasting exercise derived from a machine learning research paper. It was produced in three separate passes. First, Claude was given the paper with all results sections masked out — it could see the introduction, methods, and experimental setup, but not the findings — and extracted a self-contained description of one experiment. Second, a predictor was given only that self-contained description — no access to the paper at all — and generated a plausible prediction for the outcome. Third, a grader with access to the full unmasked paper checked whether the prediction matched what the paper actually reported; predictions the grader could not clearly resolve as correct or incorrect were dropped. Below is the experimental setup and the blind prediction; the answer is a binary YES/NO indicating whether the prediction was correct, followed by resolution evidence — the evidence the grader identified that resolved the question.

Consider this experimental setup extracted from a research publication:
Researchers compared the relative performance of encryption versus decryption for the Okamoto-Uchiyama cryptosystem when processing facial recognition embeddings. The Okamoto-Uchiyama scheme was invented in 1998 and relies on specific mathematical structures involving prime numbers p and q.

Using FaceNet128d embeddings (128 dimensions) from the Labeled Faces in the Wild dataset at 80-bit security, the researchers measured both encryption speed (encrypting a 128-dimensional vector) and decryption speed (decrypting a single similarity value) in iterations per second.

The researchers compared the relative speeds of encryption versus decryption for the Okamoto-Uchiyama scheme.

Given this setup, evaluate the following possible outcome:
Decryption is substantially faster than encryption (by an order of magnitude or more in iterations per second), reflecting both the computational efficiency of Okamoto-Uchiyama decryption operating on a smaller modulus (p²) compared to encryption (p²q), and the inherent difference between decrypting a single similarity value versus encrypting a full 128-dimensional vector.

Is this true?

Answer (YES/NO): YES